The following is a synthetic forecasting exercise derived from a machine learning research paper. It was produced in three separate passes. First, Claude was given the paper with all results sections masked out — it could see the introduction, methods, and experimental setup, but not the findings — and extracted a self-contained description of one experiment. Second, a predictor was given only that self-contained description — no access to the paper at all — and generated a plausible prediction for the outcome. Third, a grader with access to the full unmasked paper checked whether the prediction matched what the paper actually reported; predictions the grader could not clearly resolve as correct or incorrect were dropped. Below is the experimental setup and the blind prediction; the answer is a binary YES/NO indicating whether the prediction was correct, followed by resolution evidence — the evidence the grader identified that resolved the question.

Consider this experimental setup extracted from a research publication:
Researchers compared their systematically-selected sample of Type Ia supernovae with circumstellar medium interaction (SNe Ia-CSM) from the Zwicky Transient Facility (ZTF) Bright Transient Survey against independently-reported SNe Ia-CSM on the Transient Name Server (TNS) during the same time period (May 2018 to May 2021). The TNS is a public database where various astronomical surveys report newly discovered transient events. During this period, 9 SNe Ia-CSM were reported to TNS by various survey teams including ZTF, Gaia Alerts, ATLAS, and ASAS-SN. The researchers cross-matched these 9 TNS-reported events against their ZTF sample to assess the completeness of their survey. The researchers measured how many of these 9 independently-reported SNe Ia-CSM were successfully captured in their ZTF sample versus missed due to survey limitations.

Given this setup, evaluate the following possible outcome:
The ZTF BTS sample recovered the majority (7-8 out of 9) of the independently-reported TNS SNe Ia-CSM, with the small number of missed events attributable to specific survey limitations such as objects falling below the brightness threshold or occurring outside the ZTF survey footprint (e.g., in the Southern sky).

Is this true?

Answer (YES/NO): YES